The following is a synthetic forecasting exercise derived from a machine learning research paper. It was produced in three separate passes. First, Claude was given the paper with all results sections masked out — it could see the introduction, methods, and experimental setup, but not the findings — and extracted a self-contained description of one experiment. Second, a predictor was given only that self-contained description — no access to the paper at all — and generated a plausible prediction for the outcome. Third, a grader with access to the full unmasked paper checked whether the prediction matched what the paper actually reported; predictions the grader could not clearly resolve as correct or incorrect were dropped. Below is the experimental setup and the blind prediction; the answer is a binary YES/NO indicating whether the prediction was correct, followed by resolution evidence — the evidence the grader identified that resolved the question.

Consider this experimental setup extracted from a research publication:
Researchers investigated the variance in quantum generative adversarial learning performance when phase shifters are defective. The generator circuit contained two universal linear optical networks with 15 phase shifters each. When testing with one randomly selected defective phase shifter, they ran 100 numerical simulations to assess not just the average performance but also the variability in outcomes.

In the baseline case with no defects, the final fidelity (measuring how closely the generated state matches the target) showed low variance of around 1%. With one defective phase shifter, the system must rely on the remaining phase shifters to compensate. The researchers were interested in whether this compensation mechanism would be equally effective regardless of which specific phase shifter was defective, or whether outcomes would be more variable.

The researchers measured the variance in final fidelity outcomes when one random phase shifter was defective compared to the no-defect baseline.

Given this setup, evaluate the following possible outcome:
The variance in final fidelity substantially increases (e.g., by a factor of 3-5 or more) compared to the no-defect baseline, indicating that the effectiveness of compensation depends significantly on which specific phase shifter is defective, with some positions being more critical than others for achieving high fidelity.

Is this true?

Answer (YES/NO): NO